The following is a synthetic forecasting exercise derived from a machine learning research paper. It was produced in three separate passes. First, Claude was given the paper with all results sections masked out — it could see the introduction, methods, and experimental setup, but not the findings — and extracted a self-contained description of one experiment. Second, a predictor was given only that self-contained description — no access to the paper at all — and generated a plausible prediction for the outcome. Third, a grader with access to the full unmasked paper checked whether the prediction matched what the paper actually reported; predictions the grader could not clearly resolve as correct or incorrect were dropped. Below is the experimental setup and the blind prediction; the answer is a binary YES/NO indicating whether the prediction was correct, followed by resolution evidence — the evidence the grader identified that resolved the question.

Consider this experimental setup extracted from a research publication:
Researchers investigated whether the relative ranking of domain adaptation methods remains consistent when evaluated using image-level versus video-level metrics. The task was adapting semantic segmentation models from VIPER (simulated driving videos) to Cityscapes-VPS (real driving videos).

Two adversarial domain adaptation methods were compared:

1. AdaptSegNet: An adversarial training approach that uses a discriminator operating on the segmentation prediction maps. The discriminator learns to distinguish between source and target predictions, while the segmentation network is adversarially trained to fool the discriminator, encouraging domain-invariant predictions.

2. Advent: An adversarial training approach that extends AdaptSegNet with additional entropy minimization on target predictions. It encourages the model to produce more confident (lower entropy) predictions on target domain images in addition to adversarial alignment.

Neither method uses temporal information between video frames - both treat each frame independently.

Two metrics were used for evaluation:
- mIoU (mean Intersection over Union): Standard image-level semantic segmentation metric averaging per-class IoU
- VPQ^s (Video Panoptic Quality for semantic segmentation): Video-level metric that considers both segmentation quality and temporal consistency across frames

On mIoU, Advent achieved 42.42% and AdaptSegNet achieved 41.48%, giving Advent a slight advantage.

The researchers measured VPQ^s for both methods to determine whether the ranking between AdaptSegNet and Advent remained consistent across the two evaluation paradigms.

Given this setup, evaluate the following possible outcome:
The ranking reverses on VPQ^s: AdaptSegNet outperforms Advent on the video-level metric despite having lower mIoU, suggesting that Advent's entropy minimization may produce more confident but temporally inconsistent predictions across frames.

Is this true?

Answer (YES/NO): NO